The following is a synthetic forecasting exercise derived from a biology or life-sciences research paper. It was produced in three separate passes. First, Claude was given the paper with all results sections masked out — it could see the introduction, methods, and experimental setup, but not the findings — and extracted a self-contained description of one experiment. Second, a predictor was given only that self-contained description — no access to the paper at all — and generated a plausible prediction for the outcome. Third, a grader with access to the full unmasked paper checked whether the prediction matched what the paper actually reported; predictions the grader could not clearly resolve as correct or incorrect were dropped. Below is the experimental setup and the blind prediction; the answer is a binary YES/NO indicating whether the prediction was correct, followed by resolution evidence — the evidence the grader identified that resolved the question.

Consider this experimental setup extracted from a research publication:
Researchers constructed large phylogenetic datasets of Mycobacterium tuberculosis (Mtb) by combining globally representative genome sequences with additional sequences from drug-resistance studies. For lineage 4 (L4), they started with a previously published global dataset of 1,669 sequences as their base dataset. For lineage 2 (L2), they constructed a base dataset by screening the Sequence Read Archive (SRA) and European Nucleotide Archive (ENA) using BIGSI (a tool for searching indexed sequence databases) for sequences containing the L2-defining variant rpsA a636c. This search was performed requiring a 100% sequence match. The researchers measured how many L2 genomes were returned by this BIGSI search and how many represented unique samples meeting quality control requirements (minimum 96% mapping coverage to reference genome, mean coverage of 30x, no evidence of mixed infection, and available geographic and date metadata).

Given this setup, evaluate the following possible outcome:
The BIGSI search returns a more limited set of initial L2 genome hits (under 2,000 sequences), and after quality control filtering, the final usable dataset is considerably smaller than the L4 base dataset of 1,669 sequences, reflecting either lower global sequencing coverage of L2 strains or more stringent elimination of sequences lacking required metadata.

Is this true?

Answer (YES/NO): NO